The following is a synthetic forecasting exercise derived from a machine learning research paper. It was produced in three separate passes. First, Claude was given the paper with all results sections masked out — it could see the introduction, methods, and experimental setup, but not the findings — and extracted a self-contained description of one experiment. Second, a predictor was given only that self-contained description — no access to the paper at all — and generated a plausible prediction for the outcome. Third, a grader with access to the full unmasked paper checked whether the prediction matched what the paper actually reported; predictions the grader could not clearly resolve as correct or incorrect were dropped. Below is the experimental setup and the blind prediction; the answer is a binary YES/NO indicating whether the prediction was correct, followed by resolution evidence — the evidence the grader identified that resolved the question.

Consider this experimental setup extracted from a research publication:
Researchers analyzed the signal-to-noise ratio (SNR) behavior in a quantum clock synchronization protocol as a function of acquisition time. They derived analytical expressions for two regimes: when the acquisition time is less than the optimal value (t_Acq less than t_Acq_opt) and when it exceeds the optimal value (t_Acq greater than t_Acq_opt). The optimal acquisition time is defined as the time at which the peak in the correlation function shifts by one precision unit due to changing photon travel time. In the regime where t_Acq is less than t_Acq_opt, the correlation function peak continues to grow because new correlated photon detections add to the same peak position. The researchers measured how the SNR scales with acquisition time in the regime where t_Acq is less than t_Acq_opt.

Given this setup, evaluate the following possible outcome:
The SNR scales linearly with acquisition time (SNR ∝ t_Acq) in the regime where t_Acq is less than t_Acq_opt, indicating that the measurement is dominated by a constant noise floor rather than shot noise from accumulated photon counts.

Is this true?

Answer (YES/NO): NO